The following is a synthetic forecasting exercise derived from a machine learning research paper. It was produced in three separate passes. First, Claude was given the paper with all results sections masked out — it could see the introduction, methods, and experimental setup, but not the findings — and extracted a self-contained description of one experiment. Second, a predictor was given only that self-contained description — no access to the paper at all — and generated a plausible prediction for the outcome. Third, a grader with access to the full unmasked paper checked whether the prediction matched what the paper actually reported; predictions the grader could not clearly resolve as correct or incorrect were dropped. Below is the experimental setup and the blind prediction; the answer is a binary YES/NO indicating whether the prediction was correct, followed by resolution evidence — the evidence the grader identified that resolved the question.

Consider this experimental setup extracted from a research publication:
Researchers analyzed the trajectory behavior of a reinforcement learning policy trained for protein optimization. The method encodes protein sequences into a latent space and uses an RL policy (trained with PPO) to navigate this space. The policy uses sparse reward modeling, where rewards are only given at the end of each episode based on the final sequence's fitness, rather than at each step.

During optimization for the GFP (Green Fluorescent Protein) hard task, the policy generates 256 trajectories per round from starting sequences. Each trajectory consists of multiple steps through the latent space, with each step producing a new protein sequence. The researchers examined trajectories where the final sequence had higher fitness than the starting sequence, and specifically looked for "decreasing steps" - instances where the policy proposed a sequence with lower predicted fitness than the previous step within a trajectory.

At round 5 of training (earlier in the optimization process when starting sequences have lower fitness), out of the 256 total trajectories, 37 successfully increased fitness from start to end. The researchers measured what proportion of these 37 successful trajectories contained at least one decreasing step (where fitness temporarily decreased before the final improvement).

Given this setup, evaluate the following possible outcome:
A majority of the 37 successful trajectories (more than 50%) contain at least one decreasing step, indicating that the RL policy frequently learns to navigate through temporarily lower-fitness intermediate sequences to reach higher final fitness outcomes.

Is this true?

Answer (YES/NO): NO